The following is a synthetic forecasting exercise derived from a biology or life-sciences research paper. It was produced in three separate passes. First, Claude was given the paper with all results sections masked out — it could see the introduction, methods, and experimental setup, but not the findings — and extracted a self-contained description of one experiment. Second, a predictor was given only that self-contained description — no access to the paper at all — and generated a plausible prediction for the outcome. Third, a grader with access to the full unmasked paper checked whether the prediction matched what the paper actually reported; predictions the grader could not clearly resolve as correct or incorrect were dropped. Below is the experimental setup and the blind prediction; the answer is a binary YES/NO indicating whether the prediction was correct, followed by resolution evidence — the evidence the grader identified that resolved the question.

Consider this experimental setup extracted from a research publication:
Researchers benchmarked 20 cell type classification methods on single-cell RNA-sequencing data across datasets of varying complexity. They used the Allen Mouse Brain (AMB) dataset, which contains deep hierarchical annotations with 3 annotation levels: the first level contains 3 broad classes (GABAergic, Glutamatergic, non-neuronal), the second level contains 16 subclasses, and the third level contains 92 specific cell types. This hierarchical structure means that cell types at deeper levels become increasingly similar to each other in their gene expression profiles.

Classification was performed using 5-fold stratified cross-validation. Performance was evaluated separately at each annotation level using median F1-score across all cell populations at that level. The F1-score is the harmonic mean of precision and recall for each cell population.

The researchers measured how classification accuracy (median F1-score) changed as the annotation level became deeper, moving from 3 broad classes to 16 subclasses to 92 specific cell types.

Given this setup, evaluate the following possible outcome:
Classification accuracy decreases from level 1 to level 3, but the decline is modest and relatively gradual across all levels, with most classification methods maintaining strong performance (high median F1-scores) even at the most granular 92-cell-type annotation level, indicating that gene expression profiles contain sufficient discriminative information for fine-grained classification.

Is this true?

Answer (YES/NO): NO